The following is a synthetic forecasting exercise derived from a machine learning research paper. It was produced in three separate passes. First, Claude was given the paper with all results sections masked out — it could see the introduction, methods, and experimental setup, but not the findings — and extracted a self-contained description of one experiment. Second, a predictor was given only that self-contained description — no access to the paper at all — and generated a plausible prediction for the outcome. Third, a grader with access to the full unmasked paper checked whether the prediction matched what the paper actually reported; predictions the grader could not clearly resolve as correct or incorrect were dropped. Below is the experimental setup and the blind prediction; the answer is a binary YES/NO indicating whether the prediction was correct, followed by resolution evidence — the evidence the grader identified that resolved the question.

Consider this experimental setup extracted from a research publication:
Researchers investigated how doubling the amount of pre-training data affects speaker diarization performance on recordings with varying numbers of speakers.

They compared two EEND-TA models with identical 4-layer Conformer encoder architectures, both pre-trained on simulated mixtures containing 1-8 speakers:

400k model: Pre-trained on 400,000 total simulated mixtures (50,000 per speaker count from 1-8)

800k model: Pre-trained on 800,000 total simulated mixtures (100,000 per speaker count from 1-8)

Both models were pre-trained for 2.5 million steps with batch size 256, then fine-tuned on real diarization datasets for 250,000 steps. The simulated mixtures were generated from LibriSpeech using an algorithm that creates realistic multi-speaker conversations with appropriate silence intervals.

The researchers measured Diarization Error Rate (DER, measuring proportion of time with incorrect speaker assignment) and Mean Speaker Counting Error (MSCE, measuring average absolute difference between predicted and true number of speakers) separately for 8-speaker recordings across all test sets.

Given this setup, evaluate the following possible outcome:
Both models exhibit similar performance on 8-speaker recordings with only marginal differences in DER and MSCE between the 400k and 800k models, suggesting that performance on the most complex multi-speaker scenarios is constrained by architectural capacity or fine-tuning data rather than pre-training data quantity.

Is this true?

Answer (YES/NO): NO